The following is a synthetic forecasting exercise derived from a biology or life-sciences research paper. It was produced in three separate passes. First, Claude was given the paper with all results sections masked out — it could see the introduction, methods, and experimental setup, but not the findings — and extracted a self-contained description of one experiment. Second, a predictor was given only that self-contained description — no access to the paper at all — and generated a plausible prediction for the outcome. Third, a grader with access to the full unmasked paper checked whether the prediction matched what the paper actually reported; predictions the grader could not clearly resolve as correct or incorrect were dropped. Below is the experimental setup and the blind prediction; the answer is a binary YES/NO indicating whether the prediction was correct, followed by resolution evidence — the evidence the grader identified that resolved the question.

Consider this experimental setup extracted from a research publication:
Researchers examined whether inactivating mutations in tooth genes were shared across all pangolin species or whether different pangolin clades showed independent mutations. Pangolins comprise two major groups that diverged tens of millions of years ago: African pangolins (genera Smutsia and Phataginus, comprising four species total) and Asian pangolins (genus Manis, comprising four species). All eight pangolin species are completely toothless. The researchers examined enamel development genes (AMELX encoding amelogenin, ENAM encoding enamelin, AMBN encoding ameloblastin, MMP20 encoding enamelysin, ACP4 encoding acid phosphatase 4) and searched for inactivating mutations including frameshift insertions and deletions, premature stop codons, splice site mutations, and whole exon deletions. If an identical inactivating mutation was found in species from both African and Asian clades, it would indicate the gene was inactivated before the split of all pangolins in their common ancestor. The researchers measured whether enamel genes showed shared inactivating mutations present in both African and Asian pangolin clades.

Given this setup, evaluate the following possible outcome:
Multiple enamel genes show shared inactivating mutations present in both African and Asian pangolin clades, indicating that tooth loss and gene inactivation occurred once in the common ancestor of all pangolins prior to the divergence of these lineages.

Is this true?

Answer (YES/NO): YES